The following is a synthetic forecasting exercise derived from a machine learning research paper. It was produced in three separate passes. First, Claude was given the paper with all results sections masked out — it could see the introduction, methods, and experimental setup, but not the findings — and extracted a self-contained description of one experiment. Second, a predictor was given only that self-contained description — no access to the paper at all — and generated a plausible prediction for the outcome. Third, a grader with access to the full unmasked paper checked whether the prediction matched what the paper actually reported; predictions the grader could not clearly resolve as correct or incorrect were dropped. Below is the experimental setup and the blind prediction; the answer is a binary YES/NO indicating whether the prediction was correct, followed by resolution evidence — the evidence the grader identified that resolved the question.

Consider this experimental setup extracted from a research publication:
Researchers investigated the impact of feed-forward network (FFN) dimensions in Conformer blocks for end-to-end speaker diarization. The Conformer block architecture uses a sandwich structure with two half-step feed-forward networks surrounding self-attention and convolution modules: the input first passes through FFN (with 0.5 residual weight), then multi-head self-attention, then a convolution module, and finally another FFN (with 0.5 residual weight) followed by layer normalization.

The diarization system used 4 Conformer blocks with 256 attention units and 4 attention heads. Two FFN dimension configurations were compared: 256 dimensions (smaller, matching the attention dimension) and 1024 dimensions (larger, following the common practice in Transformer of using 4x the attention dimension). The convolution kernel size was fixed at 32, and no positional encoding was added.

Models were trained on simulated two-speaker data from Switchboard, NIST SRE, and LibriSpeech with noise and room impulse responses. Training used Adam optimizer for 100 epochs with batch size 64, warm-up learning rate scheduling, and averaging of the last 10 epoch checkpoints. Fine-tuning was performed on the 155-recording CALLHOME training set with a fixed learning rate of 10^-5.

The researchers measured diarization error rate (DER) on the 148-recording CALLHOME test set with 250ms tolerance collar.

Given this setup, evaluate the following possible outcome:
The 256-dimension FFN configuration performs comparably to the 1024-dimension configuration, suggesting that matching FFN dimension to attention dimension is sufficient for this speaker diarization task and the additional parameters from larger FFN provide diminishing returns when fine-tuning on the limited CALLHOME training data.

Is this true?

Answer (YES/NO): NO